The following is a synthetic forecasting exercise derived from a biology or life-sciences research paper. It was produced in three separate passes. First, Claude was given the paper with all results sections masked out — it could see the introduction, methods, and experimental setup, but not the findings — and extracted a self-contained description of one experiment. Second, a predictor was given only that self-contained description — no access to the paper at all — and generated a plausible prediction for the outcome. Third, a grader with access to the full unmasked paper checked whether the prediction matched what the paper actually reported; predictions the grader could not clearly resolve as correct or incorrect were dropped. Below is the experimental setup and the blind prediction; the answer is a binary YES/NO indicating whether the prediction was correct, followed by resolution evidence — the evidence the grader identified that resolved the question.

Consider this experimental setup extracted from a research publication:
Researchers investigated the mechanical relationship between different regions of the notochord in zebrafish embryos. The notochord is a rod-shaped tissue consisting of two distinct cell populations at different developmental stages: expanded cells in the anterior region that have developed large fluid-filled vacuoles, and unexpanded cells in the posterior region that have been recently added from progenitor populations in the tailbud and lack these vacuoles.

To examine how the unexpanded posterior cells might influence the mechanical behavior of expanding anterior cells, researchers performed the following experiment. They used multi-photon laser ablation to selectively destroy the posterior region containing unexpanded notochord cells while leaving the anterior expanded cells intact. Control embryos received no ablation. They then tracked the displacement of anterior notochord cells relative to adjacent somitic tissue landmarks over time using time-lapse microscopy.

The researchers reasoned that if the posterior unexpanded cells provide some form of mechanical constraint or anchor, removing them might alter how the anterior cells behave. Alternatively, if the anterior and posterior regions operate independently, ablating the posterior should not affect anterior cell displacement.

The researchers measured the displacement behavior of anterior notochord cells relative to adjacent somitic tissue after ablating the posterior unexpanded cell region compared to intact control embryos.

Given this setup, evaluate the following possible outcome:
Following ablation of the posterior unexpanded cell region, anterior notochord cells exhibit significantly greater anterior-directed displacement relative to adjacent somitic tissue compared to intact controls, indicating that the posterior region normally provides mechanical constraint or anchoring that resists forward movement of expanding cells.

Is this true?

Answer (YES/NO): NO